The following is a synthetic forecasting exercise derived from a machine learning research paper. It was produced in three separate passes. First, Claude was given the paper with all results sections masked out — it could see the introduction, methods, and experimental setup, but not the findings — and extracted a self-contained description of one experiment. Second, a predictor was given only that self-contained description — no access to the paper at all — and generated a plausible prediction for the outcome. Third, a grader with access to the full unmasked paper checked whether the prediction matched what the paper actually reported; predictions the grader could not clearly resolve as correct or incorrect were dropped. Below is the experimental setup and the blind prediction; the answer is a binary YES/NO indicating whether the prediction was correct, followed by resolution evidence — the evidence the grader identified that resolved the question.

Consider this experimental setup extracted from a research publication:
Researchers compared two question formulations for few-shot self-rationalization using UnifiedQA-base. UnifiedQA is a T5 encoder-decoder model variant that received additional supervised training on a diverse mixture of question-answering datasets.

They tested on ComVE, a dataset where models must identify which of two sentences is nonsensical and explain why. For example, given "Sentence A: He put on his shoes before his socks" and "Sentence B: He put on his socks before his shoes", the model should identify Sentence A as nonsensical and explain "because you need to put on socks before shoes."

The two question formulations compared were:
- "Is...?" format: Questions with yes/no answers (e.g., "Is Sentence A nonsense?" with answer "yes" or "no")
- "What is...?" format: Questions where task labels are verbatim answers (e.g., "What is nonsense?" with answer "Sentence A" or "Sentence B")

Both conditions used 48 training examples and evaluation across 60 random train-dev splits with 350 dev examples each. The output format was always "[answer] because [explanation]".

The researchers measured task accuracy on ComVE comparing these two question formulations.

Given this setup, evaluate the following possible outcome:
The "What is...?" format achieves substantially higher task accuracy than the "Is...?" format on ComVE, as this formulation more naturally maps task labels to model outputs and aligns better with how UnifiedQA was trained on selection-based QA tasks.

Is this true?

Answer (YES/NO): YES